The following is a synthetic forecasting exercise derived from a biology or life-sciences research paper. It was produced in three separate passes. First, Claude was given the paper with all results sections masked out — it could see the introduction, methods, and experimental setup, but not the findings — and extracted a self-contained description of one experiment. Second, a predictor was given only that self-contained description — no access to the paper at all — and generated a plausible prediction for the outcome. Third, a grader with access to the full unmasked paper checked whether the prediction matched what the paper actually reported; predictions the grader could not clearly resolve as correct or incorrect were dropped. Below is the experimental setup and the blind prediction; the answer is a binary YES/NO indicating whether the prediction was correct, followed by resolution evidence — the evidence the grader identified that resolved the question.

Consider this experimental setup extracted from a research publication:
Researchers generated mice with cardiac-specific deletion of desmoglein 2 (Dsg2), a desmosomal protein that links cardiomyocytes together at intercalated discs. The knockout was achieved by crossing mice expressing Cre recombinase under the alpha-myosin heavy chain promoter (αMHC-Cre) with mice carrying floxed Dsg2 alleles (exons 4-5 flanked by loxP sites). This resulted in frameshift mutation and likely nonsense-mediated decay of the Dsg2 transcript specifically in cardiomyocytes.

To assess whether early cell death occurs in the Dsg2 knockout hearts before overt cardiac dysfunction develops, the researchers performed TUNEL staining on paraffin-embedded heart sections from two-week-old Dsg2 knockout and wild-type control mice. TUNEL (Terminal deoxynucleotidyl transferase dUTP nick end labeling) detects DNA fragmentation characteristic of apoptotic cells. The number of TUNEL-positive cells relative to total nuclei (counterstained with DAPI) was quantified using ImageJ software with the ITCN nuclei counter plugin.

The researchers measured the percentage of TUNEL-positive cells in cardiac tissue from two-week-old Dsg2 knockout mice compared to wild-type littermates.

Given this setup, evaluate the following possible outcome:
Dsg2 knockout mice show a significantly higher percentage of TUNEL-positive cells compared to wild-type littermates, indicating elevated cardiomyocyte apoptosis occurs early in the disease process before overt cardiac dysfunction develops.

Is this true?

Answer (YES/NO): YES